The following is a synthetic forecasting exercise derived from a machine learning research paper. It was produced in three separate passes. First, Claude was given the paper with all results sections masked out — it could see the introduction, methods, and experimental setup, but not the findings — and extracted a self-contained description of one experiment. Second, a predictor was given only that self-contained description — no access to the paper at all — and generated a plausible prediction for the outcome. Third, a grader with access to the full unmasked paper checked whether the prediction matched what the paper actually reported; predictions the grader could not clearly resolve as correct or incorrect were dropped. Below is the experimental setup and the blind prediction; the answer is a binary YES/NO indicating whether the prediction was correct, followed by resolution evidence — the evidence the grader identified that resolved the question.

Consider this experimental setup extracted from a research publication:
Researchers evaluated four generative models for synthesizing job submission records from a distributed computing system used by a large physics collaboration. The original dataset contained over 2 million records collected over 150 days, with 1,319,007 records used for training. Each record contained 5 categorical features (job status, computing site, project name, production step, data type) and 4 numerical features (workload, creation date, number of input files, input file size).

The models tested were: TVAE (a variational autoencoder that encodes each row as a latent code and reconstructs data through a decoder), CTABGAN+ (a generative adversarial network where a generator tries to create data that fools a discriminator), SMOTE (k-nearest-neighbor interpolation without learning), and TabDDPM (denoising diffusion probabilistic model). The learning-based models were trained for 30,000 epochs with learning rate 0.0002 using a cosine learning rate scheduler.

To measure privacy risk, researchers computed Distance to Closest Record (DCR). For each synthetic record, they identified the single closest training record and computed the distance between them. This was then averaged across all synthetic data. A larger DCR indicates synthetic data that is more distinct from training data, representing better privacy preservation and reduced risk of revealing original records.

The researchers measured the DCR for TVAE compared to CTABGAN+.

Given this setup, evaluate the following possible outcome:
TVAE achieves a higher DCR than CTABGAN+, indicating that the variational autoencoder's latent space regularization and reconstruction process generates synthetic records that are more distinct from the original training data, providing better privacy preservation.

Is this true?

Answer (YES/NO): YES